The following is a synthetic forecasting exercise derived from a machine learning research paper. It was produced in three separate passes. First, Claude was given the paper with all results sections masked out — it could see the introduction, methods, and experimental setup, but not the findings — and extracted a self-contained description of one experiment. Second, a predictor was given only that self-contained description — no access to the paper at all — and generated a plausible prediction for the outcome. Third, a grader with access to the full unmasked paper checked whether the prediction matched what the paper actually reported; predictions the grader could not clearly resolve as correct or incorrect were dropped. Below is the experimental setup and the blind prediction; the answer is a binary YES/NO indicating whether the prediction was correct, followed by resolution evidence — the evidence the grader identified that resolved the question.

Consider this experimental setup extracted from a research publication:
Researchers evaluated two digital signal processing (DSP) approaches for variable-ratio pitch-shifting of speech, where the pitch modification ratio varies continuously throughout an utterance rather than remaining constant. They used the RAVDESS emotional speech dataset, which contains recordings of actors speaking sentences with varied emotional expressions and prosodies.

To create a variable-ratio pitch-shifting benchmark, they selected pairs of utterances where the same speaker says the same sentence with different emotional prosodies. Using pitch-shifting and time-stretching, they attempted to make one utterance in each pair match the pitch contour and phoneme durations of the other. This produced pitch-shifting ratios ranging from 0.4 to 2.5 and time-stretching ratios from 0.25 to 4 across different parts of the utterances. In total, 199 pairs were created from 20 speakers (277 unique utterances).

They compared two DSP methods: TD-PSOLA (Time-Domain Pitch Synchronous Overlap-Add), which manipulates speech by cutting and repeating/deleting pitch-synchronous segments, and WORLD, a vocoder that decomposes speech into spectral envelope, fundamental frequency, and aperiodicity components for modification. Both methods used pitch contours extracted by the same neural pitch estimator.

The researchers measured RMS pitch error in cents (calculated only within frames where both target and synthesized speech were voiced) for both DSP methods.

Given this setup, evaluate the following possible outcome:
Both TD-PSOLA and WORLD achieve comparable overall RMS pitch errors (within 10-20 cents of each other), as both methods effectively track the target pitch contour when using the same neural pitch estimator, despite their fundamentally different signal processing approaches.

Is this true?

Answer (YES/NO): YES